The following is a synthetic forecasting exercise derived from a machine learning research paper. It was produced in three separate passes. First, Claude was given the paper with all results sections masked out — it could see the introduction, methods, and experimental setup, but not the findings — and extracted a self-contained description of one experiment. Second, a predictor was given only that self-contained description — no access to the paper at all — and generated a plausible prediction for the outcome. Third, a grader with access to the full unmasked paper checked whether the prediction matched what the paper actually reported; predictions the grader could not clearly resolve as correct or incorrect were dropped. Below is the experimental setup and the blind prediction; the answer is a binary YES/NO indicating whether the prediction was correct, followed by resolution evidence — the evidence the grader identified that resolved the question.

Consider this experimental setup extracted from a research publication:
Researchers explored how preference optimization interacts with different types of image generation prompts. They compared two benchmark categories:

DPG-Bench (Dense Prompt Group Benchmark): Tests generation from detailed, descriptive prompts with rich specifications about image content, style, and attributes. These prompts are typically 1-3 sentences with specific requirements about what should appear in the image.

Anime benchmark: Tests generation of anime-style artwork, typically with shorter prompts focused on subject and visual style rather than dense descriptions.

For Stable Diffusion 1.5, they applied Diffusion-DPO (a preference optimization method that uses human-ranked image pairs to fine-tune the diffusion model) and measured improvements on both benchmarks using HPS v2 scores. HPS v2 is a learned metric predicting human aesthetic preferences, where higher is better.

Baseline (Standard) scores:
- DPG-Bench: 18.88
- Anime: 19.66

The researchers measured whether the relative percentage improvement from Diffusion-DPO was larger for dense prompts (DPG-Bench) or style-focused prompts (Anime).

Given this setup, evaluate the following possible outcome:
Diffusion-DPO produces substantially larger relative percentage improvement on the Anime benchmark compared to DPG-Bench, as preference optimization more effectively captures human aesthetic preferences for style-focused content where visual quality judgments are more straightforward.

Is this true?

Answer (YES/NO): YES